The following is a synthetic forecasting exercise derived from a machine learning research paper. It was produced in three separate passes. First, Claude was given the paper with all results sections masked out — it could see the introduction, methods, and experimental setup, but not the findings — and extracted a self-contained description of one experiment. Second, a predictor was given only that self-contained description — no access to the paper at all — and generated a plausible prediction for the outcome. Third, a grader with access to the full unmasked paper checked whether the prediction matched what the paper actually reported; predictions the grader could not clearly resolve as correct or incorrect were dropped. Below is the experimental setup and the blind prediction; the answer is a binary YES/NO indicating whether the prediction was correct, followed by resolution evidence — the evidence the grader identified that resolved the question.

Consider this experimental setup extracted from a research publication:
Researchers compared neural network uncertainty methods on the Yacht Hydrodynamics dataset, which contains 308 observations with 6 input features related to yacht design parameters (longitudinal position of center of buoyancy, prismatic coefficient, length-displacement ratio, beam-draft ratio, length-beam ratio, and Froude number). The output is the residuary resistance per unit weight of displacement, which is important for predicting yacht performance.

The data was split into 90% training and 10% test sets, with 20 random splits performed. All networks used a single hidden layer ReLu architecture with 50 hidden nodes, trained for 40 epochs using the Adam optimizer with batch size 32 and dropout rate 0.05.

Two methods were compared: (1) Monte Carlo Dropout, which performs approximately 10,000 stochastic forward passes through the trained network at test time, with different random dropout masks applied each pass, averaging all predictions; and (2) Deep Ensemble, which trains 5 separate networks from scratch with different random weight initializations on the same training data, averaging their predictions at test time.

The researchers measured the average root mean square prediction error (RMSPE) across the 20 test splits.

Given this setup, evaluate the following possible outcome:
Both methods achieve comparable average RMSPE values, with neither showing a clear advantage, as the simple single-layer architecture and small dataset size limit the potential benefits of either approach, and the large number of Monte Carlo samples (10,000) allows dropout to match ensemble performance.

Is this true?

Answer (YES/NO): NO